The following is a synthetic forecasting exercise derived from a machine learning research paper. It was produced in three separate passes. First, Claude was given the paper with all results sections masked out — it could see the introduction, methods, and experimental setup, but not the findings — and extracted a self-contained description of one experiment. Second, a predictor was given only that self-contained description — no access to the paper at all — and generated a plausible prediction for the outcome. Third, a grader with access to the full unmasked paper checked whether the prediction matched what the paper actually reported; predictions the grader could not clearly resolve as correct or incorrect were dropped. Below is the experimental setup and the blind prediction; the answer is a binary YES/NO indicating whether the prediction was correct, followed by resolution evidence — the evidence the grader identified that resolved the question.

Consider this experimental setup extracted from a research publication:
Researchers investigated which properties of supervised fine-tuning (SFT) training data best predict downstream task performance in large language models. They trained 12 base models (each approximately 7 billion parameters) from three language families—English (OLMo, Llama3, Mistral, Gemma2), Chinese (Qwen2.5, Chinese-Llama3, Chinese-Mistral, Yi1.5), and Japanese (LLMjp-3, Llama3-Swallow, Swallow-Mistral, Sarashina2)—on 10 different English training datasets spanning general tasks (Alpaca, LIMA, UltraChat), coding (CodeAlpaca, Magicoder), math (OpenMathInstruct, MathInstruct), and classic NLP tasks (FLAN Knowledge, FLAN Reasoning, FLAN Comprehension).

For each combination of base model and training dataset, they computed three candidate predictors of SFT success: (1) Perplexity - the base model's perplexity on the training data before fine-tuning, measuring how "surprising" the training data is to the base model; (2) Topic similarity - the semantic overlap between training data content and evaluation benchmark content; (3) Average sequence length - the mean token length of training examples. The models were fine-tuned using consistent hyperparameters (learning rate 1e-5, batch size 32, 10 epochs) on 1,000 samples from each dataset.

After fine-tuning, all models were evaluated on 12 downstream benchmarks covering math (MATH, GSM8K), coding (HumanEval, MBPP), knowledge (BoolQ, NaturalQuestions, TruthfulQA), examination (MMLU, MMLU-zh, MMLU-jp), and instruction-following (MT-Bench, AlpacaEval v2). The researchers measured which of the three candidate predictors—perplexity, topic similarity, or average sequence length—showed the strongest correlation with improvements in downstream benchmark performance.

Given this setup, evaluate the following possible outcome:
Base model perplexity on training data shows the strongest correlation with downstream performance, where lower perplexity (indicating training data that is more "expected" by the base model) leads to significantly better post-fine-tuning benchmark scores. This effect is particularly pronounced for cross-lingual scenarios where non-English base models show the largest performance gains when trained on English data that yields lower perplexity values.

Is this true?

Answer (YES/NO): NO